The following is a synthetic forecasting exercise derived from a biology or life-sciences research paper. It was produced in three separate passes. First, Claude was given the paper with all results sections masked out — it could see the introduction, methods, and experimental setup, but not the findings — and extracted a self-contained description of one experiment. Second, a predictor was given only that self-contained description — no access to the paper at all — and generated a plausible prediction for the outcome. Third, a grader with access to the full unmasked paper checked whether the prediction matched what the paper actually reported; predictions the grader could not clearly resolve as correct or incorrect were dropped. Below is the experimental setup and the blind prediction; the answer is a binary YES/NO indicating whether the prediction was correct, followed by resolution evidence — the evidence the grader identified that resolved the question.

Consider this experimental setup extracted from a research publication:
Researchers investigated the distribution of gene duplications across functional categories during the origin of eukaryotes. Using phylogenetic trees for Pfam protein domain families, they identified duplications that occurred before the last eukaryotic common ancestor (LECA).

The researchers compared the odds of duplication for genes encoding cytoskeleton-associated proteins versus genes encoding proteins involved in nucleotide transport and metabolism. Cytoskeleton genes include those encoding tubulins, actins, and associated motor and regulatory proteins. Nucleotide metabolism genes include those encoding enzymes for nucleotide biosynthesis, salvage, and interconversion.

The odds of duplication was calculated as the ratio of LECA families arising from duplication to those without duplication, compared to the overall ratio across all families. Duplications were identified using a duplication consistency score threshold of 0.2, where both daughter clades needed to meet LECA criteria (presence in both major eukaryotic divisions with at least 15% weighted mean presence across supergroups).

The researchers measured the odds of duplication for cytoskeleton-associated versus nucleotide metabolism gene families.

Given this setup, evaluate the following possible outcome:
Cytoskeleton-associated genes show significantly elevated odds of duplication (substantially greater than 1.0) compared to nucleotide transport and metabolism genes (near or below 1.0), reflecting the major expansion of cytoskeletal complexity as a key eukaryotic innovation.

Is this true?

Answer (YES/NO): YES